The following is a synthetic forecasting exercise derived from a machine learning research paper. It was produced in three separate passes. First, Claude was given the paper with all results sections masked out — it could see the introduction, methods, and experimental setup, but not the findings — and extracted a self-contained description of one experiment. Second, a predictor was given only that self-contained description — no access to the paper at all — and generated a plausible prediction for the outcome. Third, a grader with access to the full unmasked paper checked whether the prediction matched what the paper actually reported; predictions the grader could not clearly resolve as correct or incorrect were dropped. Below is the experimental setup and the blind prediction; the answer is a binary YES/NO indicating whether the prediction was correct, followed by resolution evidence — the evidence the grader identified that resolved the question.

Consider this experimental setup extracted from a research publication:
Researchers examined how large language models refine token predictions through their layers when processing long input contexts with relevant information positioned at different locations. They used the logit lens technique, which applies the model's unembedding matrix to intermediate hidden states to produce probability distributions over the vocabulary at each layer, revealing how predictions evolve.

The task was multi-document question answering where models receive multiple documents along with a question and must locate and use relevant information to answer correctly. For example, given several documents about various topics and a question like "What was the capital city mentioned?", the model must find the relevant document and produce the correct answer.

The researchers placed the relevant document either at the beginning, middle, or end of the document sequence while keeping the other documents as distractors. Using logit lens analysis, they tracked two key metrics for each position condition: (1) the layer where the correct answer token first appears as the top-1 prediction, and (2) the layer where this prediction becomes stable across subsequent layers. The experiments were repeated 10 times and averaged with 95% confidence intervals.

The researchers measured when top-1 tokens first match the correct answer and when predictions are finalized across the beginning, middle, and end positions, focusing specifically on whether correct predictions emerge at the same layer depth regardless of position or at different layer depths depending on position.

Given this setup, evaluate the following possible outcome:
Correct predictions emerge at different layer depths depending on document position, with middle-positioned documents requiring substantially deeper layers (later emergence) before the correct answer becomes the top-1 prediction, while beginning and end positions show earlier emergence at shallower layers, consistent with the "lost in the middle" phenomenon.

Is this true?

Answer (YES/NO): NO